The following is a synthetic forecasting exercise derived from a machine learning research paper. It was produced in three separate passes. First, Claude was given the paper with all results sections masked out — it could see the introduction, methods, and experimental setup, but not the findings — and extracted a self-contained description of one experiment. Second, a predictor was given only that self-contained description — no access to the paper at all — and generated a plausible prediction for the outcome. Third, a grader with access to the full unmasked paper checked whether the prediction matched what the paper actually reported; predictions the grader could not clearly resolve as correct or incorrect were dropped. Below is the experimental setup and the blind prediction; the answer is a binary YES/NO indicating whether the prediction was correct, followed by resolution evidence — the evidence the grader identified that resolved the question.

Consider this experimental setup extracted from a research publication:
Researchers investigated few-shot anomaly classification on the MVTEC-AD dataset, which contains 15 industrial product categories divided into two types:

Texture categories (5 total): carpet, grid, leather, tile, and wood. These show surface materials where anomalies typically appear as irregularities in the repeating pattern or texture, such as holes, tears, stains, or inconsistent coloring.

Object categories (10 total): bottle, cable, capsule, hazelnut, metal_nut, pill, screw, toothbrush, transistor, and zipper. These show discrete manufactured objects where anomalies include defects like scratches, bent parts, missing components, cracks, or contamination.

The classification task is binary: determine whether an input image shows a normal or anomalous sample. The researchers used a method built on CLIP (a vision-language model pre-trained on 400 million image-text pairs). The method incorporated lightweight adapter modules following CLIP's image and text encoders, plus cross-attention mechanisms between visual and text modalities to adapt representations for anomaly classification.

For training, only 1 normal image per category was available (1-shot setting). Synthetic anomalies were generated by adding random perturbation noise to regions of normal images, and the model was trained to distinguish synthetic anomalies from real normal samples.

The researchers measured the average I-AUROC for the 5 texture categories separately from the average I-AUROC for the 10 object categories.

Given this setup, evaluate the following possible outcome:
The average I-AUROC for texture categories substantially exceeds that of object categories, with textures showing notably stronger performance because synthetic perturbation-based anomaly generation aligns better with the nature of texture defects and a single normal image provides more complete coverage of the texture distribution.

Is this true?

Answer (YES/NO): YES